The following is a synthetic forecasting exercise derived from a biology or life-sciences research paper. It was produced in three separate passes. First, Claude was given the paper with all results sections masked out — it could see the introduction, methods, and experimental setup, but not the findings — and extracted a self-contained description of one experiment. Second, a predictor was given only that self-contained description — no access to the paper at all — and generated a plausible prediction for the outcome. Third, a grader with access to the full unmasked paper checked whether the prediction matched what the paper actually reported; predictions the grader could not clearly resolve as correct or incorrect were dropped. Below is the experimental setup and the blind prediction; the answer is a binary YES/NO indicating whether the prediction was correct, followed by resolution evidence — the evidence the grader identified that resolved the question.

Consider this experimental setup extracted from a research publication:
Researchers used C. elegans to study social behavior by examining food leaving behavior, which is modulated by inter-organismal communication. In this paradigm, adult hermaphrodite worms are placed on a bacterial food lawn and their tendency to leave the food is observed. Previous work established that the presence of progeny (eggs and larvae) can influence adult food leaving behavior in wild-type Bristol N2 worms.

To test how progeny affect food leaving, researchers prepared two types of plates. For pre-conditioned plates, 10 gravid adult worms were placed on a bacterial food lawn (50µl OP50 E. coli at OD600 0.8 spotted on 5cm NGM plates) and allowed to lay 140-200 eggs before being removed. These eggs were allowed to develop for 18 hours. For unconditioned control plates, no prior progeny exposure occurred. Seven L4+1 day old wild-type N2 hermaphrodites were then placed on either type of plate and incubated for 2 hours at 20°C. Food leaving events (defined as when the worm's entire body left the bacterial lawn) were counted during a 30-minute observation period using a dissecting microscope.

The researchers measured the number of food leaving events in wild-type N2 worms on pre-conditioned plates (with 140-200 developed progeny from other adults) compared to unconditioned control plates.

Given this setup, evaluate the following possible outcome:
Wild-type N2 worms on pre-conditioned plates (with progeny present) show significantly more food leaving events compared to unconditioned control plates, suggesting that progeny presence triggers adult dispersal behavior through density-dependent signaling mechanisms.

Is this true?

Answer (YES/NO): YES